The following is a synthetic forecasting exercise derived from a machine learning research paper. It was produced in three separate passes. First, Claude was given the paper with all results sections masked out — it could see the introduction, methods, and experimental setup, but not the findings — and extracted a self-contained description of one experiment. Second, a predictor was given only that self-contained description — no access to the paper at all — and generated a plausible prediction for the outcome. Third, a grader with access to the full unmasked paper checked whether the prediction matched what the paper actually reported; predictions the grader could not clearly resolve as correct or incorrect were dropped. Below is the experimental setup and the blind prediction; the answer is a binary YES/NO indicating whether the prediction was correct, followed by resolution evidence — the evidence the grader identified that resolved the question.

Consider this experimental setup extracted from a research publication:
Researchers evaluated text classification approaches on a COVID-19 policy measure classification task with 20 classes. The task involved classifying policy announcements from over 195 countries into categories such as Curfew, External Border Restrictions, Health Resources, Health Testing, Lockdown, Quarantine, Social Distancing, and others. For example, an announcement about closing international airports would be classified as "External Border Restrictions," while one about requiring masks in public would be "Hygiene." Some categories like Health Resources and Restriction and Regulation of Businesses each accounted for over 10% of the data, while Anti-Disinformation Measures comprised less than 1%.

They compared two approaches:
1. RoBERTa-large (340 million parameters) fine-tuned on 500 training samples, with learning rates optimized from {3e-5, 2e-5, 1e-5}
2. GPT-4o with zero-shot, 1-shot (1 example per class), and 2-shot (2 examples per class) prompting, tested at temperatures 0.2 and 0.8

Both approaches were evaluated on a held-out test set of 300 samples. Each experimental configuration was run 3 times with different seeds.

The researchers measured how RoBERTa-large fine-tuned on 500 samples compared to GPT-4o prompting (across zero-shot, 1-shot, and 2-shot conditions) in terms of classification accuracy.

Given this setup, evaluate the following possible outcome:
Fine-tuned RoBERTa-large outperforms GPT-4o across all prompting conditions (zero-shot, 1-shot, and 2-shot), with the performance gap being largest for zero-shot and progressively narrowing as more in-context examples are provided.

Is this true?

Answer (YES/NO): NO